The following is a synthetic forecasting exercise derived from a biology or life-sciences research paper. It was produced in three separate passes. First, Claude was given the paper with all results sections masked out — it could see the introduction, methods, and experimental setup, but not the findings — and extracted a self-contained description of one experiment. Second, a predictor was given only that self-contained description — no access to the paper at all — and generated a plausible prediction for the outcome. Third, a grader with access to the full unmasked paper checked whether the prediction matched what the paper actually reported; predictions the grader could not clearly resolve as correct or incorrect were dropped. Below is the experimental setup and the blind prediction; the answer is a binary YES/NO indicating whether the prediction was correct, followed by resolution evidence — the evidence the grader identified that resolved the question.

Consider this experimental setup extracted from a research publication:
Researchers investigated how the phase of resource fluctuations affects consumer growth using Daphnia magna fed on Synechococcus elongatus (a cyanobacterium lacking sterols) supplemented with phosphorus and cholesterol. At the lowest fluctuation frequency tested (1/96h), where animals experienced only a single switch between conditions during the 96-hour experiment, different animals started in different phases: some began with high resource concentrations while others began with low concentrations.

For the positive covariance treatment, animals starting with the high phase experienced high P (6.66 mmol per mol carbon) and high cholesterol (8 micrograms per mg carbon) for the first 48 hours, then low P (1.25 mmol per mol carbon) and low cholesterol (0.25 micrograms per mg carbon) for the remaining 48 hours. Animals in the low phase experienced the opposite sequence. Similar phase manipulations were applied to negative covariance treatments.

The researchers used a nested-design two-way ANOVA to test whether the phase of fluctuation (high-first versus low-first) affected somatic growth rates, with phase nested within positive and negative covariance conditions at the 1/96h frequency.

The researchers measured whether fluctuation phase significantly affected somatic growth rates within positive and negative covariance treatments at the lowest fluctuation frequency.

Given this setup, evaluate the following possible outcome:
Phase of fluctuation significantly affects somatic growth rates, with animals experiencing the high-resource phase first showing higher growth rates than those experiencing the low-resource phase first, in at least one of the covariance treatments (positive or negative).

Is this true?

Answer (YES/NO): YES